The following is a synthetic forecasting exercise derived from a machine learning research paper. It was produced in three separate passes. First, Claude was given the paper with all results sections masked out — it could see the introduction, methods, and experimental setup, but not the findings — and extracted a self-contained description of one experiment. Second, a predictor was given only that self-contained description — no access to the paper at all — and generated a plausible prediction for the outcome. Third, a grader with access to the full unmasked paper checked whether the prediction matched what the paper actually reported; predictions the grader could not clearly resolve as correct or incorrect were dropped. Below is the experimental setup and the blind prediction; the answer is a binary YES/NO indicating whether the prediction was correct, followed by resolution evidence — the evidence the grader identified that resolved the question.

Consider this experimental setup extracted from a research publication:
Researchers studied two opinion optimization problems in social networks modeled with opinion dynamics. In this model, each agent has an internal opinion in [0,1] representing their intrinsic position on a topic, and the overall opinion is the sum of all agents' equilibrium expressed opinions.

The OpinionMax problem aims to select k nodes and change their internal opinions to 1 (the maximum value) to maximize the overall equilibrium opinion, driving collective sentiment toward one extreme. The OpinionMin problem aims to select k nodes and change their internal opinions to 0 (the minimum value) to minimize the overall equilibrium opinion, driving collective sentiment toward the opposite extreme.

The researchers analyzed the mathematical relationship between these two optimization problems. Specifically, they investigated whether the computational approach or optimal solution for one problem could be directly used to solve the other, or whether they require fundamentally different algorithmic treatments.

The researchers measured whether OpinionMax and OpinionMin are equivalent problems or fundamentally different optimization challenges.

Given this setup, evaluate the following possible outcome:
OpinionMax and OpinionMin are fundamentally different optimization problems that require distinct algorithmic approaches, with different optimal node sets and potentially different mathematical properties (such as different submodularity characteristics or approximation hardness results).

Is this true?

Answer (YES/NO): NO